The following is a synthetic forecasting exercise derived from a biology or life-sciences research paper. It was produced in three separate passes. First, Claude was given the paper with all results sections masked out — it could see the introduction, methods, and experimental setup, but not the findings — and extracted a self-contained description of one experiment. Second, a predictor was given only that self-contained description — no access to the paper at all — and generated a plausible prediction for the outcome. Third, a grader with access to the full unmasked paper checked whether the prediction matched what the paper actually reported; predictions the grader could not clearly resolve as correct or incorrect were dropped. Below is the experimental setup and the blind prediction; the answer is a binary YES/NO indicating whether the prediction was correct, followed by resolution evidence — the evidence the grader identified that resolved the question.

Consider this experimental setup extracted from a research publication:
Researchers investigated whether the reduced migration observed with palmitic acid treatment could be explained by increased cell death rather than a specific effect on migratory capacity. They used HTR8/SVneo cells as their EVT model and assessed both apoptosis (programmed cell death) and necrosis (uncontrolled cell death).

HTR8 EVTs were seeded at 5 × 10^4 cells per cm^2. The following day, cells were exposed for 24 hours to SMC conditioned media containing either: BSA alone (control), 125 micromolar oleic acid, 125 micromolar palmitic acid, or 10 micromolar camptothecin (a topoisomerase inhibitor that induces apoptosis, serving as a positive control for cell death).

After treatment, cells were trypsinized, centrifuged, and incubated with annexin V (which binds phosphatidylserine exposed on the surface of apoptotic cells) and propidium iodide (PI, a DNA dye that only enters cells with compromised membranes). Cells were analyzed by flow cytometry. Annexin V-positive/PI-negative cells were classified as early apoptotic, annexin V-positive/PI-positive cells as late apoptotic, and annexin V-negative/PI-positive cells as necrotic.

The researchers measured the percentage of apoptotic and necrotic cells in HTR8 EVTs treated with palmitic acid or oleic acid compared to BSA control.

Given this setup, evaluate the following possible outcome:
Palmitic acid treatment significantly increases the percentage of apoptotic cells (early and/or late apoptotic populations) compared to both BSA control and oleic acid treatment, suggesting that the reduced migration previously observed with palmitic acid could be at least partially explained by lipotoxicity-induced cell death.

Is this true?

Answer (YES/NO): NO